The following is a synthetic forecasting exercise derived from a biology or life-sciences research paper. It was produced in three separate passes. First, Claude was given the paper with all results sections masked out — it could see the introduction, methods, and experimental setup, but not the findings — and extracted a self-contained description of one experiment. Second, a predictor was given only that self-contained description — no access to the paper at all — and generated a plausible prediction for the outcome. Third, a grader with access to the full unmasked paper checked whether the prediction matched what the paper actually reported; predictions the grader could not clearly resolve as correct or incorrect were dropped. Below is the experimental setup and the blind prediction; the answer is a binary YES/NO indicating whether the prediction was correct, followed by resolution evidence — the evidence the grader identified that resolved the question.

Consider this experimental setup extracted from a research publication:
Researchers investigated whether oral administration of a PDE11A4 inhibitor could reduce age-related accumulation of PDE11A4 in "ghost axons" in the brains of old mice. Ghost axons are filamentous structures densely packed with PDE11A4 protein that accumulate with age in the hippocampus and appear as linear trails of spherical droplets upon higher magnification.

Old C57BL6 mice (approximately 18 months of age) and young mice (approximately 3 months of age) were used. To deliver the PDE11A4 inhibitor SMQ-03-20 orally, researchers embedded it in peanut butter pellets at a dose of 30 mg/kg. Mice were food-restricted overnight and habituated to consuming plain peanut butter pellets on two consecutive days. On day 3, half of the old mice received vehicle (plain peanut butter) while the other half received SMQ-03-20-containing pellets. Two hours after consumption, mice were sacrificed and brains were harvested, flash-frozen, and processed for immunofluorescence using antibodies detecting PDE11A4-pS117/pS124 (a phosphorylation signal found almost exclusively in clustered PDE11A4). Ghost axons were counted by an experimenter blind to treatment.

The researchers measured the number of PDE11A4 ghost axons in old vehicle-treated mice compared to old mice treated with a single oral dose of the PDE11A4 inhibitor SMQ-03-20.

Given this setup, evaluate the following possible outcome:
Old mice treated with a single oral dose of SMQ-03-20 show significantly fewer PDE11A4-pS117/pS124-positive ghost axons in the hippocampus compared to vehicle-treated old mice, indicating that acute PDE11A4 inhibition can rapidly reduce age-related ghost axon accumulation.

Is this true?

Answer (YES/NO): YES